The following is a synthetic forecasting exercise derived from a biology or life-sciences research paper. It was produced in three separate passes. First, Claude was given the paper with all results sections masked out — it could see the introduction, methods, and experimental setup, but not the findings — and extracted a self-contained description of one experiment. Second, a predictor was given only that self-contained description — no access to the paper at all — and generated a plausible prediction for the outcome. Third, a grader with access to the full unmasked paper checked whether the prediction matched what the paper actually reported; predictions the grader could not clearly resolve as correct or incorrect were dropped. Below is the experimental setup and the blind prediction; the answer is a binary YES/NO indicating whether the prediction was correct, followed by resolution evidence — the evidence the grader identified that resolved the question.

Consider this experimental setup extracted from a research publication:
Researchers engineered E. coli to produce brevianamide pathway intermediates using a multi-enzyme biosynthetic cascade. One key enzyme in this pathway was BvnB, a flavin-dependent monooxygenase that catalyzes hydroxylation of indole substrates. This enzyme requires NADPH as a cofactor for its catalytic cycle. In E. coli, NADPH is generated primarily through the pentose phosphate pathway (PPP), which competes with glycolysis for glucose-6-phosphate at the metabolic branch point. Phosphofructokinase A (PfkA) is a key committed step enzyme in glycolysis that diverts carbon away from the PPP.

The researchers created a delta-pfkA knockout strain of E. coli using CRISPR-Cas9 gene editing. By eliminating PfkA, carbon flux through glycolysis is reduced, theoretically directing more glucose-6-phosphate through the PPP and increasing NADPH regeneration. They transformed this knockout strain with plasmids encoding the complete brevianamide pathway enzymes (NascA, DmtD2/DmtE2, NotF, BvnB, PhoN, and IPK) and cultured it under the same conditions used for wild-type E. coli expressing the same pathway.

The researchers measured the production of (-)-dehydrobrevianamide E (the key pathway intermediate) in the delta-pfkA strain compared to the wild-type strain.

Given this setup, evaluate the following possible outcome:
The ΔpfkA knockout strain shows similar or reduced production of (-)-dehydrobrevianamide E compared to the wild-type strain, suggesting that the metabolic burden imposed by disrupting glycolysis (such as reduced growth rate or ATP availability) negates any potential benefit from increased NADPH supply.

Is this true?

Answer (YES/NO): NO